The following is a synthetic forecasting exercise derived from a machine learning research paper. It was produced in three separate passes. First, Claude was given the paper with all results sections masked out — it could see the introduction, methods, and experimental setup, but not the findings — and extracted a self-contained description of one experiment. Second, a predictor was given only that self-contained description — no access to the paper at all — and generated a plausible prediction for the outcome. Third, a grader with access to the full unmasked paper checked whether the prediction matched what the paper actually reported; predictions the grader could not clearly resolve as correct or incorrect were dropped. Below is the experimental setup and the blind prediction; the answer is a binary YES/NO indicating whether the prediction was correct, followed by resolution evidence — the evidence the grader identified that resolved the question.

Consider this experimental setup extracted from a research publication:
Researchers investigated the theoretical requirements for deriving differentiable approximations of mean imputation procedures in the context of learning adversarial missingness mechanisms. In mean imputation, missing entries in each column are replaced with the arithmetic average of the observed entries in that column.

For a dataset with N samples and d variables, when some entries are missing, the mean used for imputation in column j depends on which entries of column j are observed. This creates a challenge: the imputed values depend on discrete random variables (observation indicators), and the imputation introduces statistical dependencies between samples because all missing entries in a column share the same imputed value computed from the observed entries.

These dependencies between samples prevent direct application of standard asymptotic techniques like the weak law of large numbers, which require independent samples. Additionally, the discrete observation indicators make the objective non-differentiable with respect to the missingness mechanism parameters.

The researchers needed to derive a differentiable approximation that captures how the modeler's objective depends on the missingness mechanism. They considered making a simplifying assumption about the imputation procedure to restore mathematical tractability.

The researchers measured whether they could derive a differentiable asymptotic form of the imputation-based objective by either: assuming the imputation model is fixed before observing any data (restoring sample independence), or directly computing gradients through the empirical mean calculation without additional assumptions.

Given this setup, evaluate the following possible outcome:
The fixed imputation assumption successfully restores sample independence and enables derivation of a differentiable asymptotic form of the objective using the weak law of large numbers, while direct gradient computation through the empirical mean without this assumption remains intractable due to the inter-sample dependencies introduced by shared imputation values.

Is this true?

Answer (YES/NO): YES